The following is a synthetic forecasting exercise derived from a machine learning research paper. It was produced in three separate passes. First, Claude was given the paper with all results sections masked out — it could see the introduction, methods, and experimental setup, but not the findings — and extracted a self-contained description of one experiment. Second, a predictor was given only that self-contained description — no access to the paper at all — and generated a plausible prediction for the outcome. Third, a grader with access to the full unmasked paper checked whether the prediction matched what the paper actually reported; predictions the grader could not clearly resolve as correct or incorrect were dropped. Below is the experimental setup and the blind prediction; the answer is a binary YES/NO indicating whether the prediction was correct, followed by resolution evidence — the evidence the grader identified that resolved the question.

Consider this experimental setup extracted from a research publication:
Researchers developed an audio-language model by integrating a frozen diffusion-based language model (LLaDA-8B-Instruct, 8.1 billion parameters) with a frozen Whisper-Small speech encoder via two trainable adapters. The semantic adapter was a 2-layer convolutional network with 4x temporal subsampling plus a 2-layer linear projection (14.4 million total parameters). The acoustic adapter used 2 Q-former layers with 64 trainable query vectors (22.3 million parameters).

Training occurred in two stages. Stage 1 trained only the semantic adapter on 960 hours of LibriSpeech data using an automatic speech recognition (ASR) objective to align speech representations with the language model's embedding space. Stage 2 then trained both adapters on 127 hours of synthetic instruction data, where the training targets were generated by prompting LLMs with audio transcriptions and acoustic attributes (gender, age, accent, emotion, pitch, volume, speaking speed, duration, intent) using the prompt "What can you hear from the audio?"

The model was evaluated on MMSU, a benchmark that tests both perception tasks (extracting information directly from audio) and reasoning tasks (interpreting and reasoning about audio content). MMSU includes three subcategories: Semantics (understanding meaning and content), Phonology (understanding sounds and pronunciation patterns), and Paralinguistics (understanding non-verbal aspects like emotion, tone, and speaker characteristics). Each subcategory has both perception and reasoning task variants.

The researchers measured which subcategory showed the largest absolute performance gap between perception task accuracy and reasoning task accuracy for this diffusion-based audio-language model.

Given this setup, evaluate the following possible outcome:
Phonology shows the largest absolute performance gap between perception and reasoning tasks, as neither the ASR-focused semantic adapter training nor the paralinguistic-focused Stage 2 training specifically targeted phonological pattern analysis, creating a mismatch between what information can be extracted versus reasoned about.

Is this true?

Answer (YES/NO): YES